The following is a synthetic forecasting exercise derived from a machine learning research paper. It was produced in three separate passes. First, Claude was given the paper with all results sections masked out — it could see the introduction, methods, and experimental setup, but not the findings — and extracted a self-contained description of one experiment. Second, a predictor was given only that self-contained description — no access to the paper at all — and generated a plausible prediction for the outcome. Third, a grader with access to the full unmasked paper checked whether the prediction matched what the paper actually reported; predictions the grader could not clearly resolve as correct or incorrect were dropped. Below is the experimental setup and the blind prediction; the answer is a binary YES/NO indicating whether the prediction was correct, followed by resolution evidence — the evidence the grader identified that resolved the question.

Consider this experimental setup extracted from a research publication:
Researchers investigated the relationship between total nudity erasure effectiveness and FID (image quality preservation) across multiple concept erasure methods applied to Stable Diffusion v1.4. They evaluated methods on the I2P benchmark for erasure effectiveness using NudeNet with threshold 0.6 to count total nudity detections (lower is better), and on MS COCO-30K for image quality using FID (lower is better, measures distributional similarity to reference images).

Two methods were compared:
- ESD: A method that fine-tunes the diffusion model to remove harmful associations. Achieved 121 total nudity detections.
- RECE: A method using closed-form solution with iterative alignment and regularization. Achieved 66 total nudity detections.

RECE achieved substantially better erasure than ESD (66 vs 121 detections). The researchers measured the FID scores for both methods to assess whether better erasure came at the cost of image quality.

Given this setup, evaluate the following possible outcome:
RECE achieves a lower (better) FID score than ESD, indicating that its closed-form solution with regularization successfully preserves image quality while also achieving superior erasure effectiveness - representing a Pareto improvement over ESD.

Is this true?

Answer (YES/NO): NO